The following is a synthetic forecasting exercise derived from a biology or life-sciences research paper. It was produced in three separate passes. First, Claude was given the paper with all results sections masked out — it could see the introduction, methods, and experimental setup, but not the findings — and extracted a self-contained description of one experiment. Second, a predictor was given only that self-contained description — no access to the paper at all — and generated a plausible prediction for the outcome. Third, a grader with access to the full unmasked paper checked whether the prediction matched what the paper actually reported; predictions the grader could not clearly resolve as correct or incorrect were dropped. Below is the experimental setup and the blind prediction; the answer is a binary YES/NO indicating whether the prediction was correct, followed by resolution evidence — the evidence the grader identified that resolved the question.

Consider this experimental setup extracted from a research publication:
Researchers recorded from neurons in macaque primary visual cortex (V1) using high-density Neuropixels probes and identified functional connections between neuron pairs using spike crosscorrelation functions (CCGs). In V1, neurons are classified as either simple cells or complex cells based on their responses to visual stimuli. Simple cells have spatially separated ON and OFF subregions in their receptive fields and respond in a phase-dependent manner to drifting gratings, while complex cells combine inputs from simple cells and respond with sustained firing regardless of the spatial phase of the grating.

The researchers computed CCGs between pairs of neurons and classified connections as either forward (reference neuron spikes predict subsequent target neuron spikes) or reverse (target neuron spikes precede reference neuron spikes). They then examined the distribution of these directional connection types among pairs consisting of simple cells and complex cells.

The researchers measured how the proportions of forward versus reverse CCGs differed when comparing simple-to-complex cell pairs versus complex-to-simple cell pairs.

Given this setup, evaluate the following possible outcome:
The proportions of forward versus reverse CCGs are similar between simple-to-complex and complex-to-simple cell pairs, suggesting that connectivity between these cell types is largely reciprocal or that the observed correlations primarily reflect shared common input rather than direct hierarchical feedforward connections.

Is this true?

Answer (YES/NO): NO